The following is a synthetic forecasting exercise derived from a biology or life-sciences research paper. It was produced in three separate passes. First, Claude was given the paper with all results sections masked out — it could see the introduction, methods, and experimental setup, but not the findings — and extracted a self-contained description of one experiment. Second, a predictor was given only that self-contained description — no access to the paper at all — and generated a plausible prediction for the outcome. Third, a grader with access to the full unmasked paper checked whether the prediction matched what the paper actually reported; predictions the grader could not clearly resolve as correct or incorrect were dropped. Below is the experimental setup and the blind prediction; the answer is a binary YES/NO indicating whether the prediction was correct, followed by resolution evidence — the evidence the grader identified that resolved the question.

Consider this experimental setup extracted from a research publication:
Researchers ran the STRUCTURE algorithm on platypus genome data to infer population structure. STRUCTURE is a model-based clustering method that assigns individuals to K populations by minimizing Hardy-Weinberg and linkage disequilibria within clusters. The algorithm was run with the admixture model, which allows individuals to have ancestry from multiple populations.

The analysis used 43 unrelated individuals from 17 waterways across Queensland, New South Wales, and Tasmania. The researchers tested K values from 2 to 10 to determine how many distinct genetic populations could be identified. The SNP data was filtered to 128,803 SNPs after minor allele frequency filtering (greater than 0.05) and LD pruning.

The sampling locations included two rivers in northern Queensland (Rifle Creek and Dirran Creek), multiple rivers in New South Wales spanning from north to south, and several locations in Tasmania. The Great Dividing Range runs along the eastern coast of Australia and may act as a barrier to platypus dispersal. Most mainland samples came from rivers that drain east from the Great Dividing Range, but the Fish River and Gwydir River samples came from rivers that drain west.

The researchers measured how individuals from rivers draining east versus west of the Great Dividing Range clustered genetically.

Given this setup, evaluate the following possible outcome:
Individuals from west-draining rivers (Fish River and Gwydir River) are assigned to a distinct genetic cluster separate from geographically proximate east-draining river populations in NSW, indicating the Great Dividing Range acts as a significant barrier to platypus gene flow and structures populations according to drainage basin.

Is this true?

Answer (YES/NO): NO